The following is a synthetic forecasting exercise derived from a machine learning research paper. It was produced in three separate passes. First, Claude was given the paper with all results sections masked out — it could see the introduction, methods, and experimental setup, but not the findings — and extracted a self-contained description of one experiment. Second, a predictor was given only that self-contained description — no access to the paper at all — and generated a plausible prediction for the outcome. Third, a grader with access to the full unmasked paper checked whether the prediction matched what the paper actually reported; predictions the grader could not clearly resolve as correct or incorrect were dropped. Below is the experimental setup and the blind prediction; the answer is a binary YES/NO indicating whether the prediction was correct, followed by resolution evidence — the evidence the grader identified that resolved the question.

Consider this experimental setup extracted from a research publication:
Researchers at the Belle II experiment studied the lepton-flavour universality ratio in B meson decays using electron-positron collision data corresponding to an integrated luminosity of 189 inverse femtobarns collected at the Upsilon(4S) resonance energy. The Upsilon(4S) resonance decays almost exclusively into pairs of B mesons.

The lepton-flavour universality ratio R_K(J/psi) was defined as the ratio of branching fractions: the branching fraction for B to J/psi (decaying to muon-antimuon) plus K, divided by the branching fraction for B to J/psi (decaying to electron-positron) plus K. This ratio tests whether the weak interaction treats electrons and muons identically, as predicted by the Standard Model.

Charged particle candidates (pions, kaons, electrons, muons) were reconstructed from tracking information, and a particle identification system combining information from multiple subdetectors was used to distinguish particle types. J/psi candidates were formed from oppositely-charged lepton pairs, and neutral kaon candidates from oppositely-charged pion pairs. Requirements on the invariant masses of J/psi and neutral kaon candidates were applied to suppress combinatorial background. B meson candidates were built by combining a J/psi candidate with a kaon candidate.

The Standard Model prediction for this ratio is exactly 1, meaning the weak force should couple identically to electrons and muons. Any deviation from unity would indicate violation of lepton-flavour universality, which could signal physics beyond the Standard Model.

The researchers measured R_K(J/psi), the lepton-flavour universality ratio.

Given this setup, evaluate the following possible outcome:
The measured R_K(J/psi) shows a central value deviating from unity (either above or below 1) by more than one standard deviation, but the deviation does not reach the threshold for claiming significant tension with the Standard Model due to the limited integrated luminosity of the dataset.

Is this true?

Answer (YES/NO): NO